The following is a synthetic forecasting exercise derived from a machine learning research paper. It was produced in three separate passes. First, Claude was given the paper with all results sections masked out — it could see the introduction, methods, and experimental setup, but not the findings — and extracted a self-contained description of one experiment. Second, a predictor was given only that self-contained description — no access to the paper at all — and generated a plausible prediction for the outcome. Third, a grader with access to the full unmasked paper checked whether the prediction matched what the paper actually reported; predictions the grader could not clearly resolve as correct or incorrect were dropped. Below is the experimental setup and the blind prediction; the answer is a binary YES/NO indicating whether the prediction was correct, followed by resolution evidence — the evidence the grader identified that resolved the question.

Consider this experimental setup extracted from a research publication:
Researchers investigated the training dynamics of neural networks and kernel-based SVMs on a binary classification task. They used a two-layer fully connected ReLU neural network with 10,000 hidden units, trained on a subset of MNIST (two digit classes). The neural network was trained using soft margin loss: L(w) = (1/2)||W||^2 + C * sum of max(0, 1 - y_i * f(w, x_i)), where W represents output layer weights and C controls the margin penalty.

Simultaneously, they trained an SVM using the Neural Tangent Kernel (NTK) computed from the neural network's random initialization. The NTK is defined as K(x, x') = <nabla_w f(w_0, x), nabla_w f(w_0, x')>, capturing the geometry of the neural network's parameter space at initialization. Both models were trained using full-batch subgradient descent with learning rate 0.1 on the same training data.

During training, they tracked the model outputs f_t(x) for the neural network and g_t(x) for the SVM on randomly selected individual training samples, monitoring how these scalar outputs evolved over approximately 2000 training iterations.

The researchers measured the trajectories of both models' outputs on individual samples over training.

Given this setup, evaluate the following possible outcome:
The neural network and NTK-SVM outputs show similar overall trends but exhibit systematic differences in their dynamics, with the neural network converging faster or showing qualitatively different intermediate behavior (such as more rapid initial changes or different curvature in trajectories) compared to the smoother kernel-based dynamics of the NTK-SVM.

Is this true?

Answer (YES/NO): NO